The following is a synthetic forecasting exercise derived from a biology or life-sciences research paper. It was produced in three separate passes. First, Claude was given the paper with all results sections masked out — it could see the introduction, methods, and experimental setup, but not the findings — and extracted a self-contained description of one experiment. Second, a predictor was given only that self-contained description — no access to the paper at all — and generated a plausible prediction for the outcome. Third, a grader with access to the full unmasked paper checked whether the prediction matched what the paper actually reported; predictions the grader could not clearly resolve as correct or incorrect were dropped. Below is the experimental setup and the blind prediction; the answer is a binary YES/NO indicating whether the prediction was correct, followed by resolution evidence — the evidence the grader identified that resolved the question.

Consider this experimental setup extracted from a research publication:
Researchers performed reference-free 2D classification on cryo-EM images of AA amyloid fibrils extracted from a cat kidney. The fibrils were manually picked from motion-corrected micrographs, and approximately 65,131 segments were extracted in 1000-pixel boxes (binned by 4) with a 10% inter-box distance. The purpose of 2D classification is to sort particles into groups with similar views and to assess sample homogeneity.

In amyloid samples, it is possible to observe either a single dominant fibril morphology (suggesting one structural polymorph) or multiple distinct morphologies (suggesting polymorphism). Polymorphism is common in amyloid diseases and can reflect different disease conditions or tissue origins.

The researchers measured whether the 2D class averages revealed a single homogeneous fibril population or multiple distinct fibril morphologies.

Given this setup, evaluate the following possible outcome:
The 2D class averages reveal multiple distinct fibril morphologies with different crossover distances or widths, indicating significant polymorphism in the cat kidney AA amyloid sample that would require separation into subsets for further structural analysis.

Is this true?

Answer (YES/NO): NO